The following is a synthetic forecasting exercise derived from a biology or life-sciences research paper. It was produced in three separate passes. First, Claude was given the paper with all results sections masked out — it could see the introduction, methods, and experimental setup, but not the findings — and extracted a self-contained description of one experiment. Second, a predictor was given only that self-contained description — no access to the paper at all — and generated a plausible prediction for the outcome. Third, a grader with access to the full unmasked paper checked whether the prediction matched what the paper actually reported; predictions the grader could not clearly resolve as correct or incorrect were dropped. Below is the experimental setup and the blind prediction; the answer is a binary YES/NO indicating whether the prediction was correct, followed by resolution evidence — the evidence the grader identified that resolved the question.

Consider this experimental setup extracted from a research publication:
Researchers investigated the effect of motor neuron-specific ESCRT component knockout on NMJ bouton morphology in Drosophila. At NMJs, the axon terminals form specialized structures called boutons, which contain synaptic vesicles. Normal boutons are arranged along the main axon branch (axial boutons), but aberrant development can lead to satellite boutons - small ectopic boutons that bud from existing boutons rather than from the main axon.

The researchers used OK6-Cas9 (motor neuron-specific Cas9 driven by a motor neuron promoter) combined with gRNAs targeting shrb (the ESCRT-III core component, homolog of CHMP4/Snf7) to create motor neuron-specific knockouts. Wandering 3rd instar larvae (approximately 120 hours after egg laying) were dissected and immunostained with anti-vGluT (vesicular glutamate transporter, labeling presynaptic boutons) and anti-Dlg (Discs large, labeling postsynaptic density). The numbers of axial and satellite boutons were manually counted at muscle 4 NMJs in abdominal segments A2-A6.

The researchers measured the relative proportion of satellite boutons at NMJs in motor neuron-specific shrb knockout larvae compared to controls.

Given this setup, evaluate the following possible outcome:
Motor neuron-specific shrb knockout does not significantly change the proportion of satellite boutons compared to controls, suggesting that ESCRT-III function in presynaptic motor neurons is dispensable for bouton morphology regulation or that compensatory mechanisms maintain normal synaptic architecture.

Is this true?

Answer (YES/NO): NO